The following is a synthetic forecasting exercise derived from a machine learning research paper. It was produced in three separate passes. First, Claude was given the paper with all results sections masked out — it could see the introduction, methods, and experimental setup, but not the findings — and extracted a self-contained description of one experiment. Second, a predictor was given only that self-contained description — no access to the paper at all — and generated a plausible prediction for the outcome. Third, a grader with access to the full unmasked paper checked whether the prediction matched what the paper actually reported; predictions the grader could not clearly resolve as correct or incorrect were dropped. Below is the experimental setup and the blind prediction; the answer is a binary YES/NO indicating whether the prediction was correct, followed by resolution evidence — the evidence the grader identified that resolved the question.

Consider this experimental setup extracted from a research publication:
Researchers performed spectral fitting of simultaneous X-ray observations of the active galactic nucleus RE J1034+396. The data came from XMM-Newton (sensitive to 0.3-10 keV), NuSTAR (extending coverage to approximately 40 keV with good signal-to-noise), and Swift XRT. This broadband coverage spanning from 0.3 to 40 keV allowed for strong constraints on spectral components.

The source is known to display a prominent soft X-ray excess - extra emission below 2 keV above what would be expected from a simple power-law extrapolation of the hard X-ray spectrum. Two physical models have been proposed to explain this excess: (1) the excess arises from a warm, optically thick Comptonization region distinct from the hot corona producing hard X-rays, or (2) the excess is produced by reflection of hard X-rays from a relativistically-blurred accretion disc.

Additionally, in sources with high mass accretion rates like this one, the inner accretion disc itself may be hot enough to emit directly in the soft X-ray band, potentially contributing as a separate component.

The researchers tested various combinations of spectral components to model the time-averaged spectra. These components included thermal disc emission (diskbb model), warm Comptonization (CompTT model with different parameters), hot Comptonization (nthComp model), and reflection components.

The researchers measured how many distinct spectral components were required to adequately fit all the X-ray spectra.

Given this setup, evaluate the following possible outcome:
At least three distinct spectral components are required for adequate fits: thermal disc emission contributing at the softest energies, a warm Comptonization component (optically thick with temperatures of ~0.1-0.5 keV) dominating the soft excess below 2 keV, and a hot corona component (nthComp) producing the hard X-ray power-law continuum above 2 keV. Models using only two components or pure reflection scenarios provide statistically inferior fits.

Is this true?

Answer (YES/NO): NO